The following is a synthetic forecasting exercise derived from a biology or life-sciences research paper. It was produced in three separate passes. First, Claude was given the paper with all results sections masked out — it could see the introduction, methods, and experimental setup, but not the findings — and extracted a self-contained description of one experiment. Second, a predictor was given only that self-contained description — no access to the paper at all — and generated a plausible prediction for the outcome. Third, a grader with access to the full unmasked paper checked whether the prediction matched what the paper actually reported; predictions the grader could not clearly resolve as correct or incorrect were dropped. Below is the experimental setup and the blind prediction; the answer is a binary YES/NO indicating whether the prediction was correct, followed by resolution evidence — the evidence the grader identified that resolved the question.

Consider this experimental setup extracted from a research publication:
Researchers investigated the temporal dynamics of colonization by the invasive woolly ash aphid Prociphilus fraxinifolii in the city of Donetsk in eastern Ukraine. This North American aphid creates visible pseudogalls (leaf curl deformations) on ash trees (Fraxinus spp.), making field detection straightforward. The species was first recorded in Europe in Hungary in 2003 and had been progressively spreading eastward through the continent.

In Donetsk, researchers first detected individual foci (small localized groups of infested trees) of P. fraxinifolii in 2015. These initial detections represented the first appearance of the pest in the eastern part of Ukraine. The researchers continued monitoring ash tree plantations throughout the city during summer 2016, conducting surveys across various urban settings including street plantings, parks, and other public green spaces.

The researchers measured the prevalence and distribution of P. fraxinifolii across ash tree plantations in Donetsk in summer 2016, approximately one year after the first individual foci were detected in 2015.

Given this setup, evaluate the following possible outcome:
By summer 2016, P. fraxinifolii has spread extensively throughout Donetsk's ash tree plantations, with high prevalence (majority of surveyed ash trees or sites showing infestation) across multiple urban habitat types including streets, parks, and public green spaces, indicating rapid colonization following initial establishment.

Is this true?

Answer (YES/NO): YES